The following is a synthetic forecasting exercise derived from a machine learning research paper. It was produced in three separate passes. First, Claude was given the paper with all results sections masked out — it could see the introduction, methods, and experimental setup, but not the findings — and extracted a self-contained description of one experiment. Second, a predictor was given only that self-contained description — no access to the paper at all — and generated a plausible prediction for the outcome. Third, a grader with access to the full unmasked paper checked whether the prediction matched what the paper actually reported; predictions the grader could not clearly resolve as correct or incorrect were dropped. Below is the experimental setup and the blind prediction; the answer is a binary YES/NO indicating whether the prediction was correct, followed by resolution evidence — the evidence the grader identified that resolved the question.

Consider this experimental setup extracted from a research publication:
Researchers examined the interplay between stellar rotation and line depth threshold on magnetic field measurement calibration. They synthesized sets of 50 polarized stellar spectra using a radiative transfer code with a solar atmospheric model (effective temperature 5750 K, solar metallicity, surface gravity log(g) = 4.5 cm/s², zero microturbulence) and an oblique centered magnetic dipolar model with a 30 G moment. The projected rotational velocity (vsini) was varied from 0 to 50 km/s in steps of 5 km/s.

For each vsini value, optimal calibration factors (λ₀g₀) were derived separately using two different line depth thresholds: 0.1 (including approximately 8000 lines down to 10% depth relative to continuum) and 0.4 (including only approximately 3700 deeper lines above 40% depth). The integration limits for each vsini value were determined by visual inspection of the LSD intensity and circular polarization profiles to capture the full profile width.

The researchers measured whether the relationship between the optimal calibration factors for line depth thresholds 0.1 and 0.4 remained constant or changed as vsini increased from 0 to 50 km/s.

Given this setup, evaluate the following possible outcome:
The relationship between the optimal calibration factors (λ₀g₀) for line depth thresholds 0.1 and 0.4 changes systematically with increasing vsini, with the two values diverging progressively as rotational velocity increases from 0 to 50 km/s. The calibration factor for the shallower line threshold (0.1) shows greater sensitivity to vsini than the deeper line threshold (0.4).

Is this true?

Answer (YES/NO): NO